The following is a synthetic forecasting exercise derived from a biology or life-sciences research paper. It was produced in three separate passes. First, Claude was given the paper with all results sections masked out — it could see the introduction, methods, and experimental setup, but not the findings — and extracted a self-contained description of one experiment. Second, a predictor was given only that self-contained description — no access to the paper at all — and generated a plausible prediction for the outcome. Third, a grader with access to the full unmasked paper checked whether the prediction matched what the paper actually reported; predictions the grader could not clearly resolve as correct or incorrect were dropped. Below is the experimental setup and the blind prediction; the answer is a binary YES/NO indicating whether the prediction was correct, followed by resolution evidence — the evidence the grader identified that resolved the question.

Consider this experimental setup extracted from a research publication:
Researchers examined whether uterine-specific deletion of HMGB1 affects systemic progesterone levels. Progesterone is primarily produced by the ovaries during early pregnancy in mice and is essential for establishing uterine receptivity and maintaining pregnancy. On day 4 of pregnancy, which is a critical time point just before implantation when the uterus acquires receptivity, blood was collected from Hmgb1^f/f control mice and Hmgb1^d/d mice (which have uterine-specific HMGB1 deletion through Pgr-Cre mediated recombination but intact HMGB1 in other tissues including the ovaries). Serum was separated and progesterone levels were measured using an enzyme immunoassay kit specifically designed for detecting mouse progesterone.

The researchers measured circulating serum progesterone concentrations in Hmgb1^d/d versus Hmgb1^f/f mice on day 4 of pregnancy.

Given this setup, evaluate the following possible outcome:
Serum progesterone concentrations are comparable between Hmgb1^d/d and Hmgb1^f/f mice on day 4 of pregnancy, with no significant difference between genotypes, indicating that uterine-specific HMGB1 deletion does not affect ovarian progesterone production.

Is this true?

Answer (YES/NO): YES